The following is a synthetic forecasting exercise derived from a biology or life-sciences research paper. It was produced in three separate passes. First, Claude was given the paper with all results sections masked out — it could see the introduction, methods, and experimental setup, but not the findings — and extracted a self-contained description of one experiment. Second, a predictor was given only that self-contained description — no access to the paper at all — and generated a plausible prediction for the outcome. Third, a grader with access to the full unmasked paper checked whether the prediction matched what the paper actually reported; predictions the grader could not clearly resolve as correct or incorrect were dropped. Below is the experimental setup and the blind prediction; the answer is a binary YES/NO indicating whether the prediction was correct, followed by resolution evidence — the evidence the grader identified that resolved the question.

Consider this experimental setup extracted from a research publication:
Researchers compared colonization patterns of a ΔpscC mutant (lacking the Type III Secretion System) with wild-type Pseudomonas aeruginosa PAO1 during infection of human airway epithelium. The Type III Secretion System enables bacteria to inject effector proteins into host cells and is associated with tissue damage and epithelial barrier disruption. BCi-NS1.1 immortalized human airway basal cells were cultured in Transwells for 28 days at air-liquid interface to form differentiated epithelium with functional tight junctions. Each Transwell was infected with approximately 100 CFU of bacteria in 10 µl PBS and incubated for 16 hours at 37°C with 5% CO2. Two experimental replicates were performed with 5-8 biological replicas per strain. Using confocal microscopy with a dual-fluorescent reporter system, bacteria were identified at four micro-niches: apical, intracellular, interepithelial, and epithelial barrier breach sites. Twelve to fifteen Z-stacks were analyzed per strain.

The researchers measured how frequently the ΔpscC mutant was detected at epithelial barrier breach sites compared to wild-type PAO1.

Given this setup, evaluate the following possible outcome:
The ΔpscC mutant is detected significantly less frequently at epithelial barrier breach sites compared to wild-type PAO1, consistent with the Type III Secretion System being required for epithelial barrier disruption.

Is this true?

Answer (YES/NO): YES